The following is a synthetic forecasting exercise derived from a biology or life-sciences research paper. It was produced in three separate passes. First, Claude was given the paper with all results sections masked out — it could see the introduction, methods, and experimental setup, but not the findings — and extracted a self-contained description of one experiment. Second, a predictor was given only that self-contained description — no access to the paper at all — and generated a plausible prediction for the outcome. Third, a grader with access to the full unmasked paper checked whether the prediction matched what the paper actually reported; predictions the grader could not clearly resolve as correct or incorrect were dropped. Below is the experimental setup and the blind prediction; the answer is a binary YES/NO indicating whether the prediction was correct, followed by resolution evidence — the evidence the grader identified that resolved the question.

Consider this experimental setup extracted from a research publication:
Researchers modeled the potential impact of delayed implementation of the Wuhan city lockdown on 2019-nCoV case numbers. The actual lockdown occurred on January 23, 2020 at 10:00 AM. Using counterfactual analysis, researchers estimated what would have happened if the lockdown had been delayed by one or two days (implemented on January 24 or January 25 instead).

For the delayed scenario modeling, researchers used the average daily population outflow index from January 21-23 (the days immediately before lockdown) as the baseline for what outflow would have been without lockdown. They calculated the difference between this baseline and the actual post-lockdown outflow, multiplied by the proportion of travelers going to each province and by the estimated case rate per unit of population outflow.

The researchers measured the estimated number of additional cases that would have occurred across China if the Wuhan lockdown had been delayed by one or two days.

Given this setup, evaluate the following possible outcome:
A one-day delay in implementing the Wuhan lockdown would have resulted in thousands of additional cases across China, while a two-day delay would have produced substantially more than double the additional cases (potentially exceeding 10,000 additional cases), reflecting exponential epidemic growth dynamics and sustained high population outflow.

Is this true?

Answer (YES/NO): NO